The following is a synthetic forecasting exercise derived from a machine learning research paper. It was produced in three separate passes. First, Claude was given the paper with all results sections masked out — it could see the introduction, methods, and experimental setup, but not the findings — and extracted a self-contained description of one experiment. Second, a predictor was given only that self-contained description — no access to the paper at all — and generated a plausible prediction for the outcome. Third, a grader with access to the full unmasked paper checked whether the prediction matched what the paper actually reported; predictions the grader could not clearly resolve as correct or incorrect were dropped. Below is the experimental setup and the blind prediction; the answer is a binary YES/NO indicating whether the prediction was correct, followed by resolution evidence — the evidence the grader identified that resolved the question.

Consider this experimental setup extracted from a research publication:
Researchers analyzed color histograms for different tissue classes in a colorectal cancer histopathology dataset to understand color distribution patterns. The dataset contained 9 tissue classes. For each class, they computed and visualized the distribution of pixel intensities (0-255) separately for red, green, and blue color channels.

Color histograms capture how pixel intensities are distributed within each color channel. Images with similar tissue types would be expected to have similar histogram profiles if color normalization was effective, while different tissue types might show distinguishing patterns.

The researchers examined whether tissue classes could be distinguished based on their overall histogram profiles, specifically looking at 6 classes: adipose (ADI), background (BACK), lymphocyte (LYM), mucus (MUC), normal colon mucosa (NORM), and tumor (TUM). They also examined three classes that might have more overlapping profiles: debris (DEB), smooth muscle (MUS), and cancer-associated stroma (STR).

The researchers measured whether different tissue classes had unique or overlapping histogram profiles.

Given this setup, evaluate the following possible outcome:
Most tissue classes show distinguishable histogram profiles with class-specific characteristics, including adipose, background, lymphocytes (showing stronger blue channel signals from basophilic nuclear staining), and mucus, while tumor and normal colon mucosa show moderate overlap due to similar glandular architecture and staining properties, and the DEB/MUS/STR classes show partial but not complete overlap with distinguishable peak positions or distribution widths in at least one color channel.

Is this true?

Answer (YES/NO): NO